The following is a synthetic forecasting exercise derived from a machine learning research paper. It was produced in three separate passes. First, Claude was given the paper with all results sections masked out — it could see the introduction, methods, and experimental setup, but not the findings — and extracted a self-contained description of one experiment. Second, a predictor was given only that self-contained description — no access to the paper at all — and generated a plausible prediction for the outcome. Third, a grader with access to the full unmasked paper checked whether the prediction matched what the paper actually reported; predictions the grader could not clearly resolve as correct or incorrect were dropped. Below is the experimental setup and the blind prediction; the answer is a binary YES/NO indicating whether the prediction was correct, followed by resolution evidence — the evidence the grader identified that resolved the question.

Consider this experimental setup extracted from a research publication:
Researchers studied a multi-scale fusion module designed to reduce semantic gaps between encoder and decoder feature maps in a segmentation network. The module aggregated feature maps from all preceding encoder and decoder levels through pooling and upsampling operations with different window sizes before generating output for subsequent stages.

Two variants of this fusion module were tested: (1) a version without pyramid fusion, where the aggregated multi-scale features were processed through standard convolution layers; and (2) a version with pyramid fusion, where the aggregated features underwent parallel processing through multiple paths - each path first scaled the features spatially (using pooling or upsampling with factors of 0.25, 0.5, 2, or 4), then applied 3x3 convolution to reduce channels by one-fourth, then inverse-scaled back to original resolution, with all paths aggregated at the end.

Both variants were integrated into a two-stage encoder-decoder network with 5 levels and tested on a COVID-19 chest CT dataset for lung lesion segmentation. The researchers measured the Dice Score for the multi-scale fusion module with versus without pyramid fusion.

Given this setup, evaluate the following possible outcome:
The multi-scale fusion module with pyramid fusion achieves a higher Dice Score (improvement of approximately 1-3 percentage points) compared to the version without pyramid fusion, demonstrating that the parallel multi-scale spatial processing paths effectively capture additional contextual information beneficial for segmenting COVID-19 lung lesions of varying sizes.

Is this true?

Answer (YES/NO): YES